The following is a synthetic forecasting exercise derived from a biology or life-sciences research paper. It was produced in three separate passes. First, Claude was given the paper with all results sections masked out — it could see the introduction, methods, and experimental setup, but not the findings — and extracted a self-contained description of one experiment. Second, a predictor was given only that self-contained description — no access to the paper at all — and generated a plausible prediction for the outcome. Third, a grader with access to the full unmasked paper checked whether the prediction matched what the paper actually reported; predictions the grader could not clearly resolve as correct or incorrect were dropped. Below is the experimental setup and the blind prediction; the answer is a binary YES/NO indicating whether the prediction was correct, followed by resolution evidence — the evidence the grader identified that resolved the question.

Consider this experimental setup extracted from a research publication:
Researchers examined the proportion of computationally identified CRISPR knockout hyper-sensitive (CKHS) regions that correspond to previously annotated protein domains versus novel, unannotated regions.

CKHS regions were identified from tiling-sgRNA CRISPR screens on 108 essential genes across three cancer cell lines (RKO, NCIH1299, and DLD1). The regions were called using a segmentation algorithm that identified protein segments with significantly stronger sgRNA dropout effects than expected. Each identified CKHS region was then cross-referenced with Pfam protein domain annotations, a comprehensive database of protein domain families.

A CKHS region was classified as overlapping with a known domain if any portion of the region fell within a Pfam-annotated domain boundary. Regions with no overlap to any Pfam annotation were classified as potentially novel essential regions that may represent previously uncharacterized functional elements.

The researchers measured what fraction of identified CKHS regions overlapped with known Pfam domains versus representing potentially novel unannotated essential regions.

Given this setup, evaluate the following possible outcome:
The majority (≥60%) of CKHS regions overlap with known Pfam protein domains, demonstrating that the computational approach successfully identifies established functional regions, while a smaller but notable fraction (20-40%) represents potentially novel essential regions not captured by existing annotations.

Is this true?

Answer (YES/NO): NO